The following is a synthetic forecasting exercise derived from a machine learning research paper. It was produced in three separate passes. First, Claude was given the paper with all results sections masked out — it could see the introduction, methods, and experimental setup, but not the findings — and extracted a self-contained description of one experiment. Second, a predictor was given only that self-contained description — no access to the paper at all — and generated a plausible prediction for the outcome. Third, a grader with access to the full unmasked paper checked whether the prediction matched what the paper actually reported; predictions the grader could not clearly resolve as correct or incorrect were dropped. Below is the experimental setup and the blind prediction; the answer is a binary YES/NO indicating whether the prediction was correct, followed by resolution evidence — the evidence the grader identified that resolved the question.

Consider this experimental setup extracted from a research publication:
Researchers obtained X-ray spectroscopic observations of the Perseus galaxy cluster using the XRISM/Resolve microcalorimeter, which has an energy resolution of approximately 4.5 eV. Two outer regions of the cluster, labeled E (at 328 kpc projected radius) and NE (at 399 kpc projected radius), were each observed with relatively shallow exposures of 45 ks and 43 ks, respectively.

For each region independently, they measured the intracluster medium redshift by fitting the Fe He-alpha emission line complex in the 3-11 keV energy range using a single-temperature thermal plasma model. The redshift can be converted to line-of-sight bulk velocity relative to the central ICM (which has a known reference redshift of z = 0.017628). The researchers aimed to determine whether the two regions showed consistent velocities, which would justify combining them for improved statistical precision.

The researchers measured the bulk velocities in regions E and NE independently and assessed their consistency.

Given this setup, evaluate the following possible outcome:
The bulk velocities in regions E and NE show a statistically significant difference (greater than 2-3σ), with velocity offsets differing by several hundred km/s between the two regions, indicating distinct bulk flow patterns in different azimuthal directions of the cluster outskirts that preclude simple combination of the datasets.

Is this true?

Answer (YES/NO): NO